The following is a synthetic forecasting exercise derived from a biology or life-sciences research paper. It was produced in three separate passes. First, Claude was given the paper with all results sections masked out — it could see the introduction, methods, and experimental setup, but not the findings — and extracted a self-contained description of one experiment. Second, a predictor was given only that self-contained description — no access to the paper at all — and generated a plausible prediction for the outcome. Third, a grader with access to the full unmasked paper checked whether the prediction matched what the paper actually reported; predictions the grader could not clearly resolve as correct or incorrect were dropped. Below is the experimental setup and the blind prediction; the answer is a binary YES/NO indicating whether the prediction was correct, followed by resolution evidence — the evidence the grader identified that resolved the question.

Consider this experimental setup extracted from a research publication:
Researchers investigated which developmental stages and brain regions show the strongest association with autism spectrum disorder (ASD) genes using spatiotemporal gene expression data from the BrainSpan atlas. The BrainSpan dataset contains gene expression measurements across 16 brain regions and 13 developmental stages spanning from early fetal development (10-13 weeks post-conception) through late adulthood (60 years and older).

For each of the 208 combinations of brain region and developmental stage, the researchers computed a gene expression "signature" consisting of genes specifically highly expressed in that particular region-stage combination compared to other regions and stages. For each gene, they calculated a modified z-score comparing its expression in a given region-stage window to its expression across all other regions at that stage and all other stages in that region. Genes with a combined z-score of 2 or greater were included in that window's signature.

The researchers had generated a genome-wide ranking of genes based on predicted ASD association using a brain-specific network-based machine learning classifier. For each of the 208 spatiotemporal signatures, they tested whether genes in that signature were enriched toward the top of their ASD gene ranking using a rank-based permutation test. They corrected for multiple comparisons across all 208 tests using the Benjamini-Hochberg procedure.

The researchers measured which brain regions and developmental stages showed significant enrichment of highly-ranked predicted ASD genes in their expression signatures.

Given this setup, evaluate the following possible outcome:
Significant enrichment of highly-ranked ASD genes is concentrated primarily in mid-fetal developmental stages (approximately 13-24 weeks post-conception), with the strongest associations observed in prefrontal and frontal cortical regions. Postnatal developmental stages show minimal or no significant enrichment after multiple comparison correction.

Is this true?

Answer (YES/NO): NO